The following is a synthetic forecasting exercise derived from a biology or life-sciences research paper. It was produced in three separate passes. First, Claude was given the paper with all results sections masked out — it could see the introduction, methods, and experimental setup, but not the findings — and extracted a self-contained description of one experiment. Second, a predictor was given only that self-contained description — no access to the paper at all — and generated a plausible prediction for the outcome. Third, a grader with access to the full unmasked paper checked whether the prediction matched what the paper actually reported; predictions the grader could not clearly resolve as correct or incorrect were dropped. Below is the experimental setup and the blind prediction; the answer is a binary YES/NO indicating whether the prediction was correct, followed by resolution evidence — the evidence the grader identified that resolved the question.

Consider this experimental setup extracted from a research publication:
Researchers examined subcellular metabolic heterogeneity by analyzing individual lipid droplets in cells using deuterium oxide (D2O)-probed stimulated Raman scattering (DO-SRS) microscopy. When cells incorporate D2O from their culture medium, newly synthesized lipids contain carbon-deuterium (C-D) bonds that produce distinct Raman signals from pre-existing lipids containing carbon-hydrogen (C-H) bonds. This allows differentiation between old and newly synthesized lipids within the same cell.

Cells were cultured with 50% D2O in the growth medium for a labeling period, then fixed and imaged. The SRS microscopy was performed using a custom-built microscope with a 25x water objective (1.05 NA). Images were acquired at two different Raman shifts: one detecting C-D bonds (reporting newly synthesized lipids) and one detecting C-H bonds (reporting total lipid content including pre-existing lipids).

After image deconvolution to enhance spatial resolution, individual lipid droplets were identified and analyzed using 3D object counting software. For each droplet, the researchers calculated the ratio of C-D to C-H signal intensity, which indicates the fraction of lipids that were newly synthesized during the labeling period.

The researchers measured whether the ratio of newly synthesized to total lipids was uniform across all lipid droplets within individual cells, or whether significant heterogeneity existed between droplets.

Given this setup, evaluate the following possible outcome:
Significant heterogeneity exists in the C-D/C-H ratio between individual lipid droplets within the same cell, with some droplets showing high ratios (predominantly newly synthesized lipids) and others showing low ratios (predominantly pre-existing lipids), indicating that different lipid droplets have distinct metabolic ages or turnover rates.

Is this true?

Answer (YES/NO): YES